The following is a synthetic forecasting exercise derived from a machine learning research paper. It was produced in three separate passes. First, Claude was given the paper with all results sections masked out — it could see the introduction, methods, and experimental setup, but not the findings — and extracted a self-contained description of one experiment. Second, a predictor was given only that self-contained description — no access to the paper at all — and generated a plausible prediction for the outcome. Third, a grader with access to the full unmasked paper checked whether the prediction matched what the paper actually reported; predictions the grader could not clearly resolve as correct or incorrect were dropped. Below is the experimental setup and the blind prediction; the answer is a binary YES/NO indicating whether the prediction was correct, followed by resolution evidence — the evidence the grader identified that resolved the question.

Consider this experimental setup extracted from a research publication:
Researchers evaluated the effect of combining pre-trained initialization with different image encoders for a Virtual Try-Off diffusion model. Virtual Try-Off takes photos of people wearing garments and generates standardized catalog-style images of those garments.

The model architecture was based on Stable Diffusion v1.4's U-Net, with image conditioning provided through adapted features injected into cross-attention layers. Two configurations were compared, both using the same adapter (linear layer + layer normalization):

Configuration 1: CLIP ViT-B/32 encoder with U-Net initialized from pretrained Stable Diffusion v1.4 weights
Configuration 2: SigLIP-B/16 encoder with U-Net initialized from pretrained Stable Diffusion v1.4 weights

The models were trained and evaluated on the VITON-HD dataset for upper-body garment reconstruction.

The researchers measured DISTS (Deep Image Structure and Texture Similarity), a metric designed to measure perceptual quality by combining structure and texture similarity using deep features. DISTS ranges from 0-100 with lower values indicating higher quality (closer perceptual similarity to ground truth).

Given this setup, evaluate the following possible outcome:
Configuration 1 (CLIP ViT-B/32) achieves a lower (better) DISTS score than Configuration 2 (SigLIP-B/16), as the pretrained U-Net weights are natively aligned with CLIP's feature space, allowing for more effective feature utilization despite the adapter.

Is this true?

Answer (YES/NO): NO